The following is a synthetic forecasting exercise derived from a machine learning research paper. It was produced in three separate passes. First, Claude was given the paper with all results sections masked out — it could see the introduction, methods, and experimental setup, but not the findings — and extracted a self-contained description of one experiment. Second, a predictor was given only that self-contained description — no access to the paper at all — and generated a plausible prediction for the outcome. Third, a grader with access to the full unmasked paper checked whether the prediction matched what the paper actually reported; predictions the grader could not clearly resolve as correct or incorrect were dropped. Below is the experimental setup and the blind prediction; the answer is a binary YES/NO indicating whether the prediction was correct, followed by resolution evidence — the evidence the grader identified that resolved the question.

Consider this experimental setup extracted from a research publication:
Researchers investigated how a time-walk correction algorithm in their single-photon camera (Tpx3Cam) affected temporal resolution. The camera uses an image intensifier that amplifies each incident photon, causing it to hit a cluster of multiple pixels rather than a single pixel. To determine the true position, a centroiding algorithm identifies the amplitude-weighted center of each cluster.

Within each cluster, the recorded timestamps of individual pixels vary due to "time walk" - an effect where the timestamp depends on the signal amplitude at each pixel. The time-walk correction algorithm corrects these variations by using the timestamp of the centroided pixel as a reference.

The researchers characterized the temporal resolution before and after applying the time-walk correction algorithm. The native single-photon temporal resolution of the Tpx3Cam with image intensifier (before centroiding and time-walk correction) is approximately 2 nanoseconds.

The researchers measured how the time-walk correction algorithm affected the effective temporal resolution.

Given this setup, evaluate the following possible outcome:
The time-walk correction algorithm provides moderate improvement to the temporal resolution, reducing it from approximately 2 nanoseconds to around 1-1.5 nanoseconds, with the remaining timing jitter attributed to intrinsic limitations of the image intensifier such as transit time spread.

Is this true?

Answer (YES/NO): NO